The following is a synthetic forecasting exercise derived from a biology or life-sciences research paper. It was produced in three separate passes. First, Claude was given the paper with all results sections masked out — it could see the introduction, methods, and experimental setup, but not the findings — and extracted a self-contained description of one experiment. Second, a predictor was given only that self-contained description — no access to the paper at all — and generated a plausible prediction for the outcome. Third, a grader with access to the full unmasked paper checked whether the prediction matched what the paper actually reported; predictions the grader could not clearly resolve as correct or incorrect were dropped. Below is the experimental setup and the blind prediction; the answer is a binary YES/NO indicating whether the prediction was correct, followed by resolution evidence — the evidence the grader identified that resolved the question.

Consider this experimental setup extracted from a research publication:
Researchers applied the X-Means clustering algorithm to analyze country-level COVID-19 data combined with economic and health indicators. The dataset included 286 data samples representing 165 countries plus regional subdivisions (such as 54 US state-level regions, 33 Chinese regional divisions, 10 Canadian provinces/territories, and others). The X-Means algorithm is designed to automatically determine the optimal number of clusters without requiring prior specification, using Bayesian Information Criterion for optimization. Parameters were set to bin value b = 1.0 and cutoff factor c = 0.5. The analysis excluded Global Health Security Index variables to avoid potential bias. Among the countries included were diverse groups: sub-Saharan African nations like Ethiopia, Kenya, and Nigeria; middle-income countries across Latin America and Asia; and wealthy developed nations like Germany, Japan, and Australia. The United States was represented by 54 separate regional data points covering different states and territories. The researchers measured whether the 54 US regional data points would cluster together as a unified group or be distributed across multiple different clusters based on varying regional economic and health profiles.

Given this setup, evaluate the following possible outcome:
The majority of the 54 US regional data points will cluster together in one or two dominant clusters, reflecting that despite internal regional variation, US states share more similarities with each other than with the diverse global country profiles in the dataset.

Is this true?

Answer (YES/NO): YES